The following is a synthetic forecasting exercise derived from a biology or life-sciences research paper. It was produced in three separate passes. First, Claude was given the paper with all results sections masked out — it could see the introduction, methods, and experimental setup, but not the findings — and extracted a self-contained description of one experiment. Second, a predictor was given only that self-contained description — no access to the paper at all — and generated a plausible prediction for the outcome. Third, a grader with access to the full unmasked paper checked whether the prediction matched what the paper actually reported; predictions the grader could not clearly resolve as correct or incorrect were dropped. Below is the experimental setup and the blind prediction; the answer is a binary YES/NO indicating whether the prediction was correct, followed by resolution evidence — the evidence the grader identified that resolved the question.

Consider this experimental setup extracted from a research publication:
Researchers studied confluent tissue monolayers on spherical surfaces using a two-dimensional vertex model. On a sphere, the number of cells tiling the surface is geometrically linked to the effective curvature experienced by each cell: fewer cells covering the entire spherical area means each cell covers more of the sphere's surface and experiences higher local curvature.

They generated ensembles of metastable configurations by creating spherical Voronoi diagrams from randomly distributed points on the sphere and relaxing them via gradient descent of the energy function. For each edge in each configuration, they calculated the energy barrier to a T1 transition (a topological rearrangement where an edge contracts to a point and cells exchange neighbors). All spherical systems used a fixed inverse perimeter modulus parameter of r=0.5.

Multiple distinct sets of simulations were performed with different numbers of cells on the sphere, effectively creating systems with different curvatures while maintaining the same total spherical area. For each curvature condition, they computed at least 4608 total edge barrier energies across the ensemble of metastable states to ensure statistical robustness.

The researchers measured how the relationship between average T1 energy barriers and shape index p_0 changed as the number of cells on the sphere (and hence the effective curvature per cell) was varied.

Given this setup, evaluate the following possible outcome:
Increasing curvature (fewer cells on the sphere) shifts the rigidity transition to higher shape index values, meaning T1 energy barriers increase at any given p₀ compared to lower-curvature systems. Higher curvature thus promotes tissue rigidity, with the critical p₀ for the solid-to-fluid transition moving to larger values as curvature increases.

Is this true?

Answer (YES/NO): NO